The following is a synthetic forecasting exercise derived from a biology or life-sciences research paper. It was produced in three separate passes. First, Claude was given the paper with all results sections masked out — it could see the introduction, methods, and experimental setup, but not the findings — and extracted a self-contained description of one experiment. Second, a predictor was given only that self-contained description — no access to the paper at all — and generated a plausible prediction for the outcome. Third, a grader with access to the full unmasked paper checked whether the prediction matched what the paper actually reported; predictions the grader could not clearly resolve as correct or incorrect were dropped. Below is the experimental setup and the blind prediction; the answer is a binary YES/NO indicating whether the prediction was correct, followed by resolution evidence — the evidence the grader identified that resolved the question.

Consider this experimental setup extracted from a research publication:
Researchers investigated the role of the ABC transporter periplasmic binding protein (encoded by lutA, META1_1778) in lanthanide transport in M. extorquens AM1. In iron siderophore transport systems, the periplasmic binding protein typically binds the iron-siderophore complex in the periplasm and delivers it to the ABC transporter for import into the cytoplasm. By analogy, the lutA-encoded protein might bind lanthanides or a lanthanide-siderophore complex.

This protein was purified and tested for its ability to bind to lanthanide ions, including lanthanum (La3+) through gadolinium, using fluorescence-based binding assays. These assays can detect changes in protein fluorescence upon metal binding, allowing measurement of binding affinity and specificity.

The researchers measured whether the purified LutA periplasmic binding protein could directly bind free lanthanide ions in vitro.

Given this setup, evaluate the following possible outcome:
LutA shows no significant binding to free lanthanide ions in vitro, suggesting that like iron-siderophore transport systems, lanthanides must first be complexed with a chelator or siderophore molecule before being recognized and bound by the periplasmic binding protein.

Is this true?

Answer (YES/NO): YES